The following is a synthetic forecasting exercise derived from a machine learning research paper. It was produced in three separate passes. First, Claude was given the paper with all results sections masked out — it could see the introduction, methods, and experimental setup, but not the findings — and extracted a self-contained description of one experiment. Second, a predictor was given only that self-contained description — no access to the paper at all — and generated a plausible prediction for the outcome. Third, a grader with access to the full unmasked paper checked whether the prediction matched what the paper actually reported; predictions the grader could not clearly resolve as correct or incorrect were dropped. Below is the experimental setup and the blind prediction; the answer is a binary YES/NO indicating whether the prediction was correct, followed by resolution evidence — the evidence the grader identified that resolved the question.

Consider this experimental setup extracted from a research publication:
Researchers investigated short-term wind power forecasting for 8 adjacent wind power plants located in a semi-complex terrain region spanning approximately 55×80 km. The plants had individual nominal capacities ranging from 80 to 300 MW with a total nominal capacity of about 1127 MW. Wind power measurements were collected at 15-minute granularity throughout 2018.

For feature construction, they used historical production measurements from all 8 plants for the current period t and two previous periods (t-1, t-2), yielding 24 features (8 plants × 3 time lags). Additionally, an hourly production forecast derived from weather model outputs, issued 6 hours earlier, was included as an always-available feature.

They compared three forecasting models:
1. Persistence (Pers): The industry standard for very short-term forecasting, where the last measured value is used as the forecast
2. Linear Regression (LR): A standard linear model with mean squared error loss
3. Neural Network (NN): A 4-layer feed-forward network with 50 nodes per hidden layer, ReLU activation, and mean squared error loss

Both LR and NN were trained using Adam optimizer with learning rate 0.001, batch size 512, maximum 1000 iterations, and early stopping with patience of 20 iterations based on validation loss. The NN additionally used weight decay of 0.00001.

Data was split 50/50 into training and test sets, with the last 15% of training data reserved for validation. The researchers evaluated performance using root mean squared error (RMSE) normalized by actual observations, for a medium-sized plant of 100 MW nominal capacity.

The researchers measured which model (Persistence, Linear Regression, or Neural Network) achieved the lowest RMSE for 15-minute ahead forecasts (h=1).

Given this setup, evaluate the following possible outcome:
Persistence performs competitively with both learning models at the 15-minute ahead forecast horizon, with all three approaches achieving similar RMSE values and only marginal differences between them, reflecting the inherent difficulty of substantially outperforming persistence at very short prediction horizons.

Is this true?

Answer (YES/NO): NO